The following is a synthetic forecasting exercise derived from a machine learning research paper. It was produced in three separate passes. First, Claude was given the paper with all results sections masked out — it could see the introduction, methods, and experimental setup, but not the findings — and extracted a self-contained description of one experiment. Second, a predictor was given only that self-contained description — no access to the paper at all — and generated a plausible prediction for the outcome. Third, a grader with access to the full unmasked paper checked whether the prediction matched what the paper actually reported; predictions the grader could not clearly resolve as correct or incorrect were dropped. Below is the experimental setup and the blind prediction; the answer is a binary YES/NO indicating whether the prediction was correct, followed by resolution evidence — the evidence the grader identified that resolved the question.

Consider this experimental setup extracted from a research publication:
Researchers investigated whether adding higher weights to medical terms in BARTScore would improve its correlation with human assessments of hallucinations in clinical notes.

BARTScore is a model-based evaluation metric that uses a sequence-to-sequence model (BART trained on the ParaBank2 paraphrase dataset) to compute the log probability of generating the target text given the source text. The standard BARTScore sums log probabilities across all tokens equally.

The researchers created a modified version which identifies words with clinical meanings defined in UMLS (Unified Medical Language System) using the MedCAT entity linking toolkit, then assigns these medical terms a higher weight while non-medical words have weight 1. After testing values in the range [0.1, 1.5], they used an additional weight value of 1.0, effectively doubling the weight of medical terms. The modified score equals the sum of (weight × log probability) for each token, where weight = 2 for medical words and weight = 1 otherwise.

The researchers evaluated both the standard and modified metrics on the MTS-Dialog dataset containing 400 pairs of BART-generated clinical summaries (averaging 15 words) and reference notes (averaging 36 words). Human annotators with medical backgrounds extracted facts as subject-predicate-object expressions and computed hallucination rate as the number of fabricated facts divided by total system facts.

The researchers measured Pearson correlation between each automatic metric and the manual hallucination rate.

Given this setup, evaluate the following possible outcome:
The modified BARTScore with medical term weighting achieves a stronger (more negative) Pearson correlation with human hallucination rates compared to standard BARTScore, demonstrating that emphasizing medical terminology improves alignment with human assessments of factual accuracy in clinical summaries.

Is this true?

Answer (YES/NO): YES